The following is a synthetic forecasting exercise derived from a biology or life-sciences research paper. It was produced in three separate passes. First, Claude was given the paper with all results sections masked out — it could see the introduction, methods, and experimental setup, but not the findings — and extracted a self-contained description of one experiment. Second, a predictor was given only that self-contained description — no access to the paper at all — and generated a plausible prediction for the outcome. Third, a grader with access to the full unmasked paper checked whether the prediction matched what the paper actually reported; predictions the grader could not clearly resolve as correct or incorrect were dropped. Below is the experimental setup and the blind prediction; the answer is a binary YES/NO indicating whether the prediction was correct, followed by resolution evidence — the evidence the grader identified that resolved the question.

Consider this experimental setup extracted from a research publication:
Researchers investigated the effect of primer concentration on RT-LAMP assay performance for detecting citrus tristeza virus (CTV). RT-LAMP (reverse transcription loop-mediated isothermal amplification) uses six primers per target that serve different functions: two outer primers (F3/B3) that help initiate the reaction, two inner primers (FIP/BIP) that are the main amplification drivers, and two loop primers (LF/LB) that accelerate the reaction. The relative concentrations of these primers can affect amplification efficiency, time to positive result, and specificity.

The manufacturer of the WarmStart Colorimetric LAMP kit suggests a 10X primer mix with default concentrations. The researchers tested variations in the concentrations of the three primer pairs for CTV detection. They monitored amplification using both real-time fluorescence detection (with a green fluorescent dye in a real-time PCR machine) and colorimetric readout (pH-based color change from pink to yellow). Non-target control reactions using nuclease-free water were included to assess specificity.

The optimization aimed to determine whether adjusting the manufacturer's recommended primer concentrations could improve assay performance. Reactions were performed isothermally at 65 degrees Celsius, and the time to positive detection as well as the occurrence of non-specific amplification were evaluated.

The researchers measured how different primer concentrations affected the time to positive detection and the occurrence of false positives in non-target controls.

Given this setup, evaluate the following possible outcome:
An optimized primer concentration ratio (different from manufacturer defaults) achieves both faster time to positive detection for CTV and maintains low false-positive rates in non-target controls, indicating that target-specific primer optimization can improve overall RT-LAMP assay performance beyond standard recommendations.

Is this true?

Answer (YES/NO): NO